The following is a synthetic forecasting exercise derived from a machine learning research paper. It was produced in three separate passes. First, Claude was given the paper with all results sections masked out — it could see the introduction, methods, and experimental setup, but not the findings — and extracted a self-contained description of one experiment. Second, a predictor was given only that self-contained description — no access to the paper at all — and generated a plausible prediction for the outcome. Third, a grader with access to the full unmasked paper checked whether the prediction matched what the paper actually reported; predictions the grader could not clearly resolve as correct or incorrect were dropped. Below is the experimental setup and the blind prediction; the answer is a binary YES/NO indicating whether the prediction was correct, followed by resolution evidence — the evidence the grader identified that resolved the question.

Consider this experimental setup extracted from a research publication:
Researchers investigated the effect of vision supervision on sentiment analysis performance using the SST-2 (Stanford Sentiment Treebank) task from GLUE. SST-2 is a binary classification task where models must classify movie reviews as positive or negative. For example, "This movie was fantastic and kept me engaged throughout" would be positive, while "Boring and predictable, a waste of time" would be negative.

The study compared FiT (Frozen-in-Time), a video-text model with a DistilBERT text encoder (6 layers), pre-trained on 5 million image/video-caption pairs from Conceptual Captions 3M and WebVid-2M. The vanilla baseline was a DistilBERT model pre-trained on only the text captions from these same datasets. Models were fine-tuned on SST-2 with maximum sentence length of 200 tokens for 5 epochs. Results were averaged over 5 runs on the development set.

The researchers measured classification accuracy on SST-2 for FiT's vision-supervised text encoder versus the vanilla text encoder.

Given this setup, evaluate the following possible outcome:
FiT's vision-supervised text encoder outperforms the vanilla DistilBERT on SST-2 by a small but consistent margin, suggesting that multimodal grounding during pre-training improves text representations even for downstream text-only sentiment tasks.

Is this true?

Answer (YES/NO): NO